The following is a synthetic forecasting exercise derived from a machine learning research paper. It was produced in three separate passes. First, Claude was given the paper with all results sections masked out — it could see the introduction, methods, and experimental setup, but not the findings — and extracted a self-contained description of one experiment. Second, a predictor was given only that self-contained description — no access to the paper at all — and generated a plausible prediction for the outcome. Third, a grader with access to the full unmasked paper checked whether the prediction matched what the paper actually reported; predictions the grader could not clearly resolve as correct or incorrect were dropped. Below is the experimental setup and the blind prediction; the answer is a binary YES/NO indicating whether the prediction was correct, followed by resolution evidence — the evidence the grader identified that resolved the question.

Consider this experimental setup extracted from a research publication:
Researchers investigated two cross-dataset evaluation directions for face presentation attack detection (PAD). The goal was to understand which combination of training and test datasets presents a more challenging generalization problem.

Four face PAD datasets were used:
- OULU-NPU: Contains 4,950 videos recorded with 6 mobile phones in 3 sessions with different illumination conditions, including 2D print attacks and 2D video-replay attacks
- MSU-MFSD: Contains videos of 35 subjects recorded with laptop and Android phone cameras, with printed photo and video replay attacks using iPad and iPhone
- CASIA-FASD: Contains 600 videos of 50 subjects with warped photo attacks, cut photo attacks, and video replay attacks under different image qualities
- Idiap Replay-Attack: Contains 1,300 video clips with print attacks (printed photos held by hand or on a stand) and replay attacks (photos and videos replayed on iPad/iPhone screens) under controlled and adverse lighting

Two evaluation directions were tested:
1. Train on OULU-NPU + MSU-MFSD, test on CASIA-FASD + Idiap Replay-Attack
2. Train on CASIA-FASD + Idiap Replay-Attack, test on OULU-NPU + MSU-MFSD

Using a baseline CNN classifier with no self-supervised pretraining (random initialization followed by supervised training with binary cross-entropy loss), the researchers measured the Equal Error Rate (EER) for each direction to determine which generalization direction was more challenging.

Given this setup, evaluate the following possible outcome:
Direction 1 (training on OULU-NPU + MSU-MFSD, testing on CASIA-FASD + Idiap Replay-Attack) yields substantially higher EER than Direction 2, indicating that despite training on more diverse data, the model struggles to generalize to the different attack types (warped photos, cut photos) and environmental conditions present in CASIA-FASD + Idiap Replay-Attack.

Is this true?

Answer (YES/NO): NO